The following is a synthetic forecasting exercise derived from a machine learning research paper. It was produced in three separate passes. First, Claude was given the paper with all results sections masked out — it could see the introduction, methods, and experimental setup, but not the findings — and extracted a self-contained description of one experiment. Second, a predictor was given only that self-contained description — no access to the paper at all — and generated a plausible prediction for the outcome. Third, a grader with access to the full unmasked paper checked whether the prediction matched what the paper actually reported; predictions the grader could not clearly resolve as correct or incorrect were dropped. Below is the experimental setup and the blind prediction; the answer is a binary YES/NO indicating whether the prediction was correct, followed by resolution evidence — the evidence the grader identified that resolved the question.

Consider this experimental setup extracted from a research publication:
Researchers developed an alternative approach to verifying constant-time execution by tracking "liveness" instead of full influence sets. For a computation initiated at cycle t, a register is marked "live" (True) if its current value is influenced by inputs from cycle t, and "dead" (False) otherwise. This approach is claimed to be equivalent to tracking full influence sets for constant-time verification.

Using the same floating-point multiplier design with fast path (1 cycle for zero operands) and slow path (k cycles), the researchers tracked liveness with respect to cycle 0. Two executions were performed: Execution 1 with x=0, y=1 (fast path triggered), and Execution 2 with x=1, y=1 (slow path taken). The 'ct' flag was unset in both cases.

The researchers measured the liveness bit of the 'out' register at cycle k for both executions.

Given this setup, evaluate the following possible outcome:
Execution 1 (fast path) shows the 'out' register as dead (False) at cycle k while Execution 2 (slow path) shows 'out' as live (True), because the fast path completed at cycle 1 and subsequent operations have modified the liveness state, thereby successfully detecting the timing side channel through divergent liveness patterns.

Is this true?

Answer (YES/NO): YES